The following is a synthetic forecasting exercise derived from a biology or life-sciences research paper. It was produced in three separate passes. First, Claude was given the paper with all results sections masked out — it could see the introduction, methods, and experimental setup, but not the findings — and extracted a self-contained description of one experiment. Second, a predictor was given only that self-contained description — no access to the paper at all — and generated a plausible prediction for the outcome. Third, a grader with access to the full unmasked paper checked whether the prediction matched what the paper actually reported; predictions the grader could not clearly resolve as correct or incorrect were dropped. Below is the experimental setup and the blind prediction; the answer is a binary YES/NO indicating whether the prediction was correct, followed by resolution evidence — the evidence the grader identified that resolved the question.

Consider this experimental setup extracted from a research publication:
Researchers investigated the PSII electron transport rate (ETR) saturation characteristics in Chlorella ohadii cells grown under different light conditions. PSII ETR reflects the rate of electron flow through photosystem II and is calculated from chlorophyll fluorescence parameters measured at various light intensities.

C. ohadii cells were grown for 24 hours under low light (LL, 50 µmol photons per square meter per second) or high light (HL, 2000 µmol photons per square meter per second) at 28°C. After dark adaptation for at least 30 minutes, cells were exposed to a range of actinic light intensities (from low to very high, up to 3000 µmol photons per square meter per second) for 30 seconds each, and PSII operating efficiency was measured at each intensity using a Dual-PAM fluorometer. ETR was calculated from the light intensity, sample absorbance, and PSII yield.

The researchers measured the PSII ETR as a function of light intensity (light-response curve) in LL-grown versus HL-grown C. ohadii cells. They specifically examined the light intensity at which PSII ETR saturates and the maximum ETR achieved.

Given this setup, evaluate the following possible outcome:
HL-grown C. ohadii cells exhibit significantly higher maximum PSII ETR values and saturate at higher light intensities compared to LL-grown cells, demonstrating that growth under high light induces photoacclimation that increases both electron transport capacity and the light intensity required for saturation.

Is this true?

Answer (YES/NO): NO